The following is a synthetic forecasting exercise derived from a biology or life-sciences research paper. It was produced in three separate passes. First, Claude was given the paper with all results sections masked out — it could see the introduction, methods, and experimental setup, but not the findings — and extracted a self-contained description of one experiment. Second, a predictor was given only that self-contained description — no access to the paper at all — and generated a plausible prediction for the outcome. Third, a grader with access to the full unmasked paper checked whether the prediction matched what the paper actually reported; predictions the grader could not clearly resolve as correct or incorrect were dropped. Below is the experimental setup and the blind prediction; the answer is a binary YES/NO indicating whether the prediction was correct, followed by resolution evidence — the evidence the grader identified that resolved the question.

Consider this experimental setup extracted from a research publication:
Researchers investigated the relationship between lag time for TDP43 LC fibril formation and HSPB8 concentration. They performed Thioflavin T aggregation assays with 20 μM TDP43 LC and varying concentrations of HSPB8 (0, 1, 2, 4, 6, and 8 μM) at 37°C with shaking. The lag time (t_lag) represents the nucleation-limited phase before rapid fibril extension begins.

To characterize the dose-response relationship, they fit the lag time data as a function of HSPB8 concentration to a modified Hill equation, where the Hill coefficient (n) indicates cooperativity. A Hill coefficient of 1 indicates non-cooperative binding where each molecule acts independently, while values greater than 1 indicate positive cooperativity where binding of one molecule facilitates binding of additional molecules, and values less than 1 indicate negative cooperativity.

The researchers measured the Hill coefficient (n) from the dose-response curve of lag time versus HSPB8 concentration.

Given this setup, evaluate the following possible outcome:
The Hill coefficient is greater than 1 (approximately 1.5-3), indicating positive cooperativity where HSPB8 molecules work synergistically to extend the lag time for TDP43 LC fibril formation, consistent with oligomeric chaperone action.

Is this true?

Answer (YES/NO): NO